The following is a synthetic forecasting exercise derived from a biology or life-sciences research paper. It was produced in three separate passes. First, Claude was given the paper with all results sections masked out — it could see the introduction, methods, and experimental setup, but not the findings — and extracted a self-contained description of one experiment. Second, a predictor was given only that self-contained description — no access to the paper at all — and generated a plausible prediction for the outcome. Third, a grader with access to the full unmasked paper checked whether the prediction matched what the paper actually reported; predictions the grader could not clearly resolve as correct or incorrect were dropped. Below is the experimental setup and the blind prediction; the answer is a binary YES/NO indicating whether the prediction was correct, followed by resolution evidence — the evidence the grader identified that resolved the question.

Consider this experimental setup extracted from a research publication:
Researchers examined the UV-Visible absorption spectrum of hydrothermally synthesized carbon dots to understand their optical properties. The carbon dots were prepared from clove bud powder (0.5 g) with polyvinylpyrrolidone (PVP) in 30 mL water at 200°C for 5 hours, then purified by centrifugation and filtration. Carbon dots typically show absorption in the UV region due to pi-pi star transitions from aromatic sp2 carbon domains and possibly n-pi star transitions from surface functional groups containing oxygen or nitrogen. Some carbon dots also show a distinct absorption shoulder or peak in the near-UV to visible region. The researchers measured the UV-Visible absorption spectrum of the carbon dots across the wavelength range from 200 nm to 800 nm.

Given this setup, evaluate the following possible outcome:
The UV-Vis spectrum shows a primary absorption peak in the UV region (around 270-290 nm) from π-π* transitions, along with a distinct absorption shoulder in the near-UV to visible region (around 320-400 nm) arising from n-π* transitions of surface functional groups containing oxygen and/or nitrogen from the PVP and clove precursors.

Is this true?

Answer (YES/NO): YES